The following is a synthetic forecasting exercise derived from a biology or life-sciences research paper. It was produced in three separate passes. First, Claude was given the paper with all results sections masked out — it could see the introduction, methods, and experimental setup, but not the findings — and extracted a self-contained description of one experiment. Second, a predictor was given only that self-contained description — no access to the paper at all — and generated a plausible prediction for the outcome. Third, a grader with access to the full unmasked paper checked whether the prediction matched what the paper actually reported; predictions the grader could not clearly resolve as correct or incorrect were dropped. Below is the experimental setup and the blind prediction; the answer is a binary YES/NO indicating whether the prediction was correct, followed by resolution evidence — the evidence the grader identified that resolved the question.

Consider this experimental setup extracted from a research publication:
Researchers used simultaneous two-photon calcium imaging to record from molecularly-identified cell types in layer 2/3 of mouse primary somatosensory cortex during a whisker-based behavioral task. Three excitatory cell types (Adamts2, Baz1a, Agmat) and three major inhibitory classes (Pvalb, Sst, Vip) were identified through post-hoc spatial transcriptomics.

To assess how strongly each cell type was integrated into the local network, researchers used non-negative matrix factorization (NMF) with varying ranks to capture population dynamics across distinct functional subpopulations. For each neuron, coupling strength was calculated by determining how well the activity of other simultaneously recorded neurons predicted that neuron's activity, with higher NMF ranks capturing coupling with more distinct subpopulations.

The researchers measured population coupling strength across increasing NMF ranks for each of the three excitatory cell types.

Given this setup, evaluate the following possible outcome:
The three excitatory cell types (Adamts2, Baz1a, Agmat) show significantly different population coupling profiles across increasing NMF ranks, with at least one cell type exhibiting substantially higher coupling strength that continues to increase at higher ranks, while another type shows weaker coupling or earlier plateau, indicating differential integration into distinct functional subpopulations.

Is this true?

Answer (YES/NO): YES